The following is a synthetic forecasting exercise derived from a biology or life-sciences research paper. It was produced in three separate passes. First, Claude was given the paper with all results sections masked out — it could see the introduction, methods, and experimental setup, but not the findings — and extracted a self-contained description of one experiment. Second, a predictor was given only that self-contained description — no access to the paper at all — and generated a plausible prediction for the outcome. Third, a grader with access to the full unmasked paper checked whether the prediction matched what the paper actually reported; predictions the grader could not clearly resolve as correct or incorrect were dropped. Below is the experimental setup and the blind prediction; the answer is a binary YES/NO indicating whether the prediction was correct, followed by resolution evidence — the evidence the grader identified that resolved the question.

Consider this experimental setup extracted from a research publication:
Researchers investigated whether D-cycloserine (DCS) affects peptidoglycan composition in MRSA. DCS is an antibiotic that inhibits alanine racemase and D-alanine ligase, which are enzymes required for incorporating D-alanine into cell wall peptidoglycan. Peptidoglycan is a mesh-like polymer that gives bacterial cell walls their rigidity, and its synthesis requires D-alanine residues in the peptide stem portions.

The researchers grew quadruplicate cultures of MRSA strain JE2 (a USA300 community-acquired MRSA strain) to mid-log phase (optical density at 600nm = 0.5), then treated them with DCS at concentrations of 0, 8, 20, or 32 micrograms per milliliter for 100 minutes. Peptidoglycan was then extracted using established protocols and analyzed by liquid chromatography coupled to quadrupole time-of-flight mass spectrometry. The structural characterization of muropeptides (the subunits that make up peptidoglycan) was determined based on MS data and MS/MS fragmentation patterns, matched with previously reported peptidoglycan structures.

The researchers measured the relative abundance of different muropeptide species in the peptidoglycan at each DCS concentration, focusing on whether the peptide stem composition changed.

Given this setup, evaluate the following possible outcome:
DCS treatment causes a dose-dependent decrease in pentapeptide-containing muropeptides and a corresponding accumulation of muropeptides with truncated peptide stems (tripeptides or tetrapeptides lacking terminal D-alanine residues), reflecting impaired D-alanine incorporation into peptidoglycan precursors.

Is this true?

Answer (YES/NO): YES